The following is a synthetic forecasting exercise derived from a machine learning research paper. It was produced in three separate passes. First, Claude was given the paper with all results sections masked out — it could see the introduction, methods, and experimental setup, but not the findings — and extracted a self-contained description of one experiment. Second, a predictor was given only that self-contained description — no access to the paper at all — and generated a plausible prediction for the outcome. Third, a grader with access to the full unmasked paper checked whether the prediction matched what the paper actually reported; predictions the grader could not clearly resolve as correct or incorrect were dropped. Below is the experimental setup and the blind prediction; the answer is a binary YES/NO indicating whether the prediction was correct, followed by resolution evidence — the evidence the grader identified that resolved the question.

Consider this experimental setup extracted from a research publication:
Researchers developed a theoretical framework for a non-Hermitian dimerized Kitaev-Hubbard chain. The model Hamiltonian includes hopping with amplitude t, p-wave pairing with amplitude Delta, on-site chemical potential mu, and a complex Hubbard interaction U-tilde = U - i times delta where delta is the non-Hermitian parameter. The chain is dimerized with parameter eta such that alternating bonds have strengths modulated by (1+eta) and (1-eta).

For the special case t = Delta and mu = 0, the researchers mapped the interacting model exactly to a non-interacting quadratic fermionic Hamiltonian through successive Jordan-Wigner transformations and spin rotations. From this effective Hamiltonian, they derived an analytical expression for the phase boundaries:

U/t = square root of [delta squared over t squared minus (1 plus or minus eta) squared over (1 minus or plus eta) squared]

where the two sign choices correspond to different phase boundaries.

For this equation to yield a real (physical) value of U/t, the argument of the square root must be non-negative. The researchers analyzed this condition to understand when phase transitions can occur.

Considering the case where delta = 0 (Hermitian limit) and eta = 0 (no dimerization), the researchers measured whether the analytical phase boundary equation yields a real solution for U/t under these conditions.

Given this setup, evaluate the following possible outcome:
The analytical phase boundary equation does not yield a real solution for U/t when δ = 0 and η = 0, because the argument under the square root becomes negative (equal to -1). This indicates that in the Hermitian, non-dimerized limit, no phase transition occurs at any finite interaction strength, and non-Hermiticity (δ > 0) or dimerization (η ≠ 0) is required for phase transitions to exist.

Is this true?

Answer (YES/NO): YES